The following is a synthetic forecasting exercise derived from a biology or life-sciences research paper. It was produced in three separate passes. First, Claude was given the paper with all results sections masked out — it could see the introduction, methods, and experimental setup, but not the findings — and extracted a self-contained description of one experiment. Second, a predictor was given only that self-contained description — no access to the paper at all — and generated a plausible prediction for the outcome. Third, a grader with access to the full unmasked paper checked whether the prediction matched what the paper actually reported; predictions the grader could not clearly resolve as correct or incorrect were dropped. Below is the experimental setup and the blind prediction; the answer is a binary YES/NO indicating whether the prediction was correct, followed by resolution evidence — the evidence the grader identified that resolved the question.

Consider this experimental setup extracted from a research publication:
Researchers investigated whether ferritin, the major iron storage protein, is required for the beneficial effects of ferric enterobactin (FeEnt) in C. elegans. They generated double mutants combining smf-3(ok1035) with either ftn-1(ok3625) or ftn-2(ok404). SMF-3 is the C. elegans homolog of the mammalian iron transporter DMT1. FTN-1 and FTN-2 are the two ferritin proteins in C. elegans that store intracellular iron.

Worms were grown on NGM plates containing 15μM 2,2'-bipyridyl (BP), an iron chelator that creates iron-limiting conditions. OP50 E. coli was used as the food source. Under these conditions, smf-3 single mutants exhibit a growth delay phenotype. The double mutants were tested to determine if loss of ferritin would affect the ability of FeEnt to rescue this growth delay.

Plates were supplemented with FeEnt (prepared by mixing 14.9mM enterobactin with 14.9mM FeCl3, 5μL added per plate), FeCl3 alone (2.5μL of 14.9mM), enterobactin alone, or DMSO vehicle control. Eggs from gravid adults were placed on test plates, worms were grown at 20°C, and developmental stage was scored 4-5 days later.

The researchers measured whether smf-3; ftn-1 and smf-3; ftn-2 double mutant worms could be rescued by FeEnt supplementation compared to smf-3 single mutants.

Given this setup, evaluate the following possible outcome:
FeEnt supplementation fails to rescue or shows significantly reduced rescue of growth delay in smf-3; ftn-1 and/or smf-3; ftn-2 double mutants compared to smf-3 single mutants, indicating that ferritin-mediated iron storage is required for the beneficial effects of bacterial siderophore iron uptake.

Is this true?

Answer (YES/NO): NO